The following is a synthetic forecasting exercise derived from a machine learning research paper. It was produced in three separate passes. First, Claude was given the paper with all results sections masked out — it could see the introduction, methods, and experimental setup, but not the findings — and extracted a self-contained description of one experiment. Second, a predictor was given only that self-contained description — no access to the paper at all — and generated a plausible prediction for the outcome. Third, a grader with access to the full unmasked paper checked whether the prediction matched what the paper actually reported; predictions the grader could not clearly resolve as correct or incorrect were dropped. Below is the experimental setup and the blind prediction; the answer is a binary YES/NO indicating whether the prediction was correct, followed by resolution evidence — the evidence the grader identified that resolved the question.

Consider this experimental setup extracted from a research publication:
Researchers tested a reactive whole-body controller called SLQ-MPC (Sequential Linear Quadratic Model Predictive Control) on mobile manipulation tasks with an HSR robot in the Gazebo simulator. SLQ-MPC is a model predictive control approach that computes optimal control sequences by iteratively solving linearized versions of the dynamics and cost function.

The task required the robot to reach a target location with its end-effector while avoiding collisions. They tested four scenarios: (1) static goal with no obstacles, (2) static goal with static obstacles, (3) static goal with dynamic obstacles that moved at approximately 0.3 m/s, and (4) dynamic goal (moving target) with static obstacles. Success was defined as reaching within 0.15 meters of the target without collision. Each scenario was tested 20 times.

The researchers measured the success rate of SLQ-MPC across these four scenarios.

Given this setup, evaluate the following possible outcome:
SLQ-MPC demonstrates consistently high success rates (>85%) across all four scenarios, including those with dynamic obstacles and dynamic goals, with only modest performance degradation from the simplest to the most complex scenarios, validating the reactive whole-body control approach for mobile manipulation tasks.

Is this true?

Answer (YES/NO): NO